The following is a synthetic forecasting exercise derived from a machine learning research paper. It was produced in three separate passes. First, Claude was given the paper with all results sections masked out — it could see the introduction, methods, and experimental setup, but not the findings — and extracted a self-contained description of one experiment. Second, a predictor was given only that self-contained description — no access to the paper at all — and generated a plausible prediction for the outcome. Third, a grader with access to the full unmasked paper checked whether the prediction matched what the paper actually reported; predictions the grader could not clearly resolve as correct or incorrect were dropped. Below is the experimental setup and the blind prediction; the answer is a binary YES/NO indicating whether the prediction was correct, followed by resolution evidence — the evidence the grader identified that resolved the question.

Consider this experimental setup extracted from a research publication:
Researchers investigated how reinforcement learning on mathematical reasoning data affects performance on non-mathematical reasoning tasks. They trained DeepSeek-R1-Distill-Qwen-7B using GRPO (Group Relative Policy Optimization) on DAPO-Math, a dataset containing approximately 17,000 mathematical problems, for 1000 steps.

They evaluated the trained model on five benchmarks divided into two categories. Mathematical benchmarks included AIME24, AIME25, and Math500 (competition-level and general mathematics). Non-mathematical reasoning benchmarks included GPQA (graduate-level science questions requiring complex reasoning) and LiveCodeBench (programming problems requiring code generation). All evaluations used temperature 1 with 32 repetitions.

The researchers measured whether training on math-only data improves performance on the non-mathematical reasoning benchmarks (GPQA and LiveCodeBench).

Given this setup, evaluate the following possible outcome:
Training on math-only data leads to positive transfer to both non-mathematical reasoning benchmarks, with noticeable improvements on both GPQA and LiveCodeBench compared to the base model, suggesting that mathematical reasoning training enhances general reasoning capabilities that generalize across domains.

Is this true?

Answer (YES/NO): YES